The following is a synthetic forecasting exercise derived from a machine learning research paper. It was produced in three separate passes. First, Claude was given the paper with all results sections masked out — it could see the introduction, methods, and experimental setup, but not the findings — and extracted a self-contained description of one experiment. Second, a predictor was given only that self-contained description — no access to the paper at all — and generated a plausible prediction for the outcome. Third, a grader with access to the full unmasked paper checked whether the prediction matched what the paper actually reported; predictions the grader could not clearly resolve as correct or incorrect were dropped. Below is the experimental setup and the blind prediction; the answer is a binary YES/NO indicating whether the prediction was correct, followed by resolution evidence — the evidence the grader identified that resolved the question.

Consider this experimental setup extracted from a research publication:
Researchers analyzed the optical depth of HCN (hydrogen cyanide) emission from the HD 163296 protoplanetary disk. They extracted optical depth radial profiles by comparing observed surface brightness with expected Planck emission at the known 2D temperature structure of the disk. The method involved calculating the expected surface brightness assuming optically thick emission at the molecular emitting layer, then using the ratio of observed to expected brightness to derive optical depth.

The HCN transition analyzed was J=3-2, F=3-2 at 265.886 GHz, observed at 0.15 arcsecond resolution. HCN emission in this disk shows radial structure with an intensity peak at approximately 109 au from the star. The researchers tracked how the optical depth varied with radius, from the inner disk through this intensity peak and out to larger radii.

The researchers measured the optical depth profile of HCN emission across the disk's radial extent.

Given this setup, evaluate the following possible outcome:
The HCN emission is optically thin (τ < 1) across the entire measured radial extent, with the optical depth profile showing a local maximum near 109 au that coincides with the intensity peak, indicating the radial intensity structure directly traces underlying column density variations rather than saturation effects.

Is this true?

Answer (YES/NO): NO